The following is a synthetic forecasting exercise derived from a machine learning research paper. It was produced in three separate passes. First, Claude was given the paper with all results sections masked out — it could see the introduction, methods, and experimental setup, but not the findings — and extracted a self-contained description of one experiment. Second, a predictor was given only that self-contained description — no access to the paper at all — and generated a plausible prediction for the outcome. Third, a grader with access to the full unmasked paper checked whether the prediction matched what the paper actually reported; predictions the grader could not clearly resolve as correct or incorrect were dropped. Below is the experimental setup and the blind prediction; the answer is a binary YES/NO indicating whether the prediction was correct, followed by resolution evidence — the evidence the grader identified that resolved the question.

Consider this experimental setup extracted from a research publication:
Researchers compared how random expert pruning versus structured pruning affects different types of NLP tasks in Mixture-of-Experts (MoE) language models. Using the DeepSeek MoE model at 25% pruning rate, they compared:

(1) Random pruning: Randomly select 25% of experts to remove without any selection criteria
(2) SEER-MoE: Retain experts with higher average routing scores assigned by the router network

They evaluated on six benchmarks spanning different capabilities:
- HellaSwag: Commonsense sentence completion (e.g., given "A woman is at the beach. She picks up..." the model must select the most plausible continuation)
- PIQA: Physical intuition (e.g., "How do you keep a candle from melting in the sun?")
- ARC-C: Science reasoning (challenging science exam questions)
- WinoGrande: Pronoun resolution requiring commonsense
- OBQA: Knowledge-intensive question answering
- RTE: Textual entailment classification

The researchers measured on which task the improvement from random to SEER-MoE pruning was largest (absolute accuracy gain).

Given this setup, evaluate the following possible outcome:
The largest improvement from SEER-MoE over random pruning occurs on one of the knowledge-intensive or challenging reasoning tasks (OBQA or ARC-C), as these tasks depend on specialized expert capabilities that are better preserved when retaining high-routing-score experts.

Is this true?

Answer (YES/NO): NO